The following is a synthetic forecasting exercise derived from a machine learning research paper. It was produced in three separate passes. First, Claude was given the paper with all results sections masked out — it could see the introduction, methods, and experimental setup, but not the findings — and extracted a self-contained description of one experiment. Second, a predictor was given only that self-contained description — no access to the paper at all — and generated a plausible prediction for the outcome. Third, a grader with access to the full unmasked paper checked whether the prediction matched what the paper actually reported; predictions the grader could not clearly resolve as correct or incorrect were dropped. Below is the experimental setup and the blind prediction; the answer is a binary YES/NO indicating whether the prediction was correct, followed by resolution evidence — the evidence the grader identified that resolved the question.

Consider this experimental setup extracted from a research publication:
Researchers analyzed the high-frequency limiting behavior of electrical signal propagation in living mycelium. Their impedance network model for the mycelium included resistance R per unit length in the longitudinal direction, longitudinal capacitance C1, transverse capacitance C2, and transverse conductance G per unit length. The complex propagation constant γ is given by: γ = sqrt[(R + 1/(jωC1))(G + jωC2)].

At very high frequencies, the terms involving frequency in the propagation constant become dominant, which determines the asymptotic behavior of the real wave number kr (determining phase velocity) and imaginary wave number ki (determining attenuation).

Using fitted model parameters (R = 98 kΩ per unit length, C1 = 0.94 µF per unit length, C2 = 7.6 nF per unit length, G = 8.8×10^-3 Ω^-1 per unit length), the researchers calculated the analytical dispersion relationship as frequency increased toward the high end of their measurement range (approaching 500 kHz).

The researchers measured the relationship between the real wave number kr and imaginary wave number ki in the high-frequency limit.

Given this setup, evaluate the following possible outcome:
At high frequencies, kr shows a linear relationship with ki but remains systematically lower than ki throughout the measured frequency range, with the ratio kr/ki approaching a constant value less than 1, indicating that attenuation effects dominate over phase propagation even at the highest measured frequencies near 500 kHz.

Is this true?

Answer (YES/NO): NO